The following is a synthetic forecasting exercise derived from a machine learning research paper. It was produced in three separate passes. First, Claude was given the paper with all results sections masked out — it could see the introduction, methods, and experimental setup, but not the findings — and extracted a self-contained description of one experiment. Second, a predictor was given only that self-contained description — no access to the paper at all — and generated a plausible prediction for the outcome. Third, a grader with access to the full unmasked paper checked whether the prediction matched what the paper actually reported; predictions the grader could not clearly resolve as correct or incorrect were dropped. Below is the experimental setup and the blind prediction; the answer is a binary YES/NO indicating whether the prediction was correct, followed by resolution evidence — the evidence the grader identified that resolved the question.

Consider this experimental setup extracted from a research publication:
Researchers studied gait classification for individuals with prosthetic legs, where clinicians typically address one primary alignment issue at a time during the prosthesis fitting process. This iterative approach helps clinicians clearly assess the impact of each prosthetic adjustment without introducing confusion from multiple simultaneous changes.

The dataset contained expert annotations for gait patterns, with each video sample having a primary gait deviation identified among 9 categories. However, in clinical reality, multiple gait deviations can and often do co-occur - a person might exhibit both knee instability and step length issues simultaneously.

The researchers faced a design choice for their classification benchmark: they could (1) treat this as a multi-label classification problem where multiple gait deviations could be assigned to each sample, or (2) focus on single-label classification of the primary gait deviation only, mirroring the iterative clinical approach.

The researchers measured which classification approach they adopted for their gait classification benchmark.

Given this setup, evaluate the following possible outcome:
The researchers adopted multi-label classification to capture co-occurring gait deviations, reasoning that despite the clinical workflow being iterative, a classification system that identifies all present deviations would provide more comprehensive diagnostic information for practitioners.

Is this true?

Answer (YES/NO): NO